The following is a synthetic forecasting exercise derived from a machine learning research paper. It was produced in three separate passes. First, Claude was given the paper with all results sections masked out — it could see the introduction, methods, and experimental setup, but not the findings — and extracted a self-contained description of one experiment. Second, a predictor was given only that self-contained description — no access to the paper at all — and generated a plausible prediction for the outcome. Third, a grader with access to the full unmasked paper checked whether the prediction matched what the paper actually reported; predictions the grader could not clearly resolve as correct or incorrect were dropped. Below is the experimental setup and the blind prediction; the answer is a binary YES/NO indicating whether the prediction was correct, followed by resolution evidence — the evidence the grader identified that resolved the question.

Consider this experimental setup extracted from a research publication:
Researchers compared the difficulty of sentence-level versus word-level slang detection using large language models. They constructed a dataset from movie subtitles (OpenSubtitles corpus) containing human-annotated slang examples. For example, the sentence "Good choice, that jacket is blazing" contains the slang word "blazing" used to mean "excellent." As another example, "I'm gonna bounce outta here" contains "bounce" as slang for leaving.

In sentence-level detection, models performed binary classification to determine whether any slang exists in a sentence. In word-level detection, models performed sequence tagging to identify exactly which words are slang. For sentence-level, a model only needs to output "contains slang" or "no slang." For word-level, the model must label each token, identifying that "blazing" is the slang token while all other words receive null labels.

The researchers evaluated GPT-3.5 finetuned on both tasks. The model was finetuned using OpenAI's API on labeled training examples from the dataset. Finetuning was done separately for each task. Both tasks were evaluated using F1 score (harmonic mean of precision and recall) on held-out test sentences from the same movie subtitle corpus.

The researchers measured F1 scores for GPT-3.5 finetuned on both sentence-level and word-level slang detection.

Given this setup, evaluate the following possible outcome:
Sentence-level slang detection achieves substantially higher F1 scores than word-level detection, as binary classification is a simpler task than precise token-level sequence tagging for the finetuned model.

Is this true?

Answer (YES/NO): YES